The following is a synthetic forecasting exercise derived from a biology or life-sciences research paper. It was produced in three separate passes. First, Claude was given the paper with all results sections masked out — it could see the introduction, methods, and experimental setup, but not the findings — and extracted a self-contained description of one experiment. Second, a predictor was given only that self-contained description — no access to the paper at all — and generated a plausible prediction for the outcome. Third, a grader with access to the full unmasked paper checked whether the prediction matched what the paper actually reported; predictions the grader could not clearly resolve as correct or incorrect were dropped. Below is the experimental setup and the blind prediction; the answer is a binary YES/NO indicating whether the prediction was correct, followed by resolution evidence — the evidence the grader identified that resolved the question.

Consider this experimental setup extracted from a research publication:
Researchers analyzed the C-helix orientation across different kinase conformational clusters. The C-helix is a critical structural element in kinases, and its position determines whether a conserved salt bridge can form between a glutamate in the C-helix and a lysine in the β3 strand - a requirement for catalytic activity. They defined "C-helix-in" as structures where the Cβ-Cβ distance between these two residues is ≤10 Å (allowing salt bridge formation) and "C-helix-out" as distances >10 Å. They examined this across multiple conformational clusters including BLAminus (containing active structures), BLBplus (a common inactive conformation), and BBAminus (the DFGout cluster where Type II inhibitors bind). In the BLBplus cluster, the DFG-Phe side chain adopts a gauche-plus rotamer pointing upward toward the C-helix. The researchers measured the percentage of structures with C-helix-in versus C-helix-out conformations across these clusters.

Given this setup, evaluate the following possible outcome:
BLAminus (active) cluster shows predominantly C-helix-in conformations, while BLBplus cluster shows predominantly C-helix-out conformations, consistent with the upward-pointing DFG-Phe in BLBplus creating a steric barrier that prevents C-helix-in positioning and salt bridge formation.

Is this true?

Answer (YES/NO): YES